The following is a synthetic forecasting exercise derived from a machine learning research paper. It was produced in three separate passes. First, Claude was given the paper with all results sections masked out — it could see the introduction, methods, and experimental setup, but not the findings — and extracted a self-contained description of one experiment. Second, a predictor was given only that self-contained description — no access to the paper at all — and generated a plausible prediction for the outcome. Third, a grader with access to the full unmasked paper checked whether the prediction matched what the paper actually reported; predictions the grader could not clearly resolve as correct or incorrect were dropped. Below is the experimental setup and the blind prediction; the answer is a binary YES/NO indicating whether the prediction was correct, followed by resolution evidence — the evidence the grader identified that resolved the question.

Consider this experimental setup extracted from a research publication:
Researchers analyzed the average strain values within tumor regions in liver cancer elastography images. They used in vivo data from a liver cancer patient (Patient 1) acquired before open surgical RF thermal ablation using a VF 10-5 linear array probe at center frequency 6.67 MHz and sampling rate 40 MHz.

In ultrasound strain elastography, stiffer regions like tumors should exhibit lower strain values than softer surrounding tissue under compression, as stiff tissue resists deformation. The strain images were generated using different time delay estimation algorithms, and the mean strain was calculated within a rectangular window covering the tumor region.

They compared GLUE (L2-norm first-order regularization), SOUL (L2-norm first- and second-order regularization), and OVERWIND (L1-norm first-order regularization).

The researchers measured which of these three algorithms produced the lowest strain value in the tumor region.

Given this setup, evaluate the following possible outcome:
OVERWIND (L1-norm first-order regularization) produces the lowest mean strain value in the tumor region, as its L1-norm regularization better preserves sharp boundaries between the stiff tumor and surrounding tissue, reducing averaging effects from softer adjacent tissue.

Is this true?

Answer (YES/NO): NO